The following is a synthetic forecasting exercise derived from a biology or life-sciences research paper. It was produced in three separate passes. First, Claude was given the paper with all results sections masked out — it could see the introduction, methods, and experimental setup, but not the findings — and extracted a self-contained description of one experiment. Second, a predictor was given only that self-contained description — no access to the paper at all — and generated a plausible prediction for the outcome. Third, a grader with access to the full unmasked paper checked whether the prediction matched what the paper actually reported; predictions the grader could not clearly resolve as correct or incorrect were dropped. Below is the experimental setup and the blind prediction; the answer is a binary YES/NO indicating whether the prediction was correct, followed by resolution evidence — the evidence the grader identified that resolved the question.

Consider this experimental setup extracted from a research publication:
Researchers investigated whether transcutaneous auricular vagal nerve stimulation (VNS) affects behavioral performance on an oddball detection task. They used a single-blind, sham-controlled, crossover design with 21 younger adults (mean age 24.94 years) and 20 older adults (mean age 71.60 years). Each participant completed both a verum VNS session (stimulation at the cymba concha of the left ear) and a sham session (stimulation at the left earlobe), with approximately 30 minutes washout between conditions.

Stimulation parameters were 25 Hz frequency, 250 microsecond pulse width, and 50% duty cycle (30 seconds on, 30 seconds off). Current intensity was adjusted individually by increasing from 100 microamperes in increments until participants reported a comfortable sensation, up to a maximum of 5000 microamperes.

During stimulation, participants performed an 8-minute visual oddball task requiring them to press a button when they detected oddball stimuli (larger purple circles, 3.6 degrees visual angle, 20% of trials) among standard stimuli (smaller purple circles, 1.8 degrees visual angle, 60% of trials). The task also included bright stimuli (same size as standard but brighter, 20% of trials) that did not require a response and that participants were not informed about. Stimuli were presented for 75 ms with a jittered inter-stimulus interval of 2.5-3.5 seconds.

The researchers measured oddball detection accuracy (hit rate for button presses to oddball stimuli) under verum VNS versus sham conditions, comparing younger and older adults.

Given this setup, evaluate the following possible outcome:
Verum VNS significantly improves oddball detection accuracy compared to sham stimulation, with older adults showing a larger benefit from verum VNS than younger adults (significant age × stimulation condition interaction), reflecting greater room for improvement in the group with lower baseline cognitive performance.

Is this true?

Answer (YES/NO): NO